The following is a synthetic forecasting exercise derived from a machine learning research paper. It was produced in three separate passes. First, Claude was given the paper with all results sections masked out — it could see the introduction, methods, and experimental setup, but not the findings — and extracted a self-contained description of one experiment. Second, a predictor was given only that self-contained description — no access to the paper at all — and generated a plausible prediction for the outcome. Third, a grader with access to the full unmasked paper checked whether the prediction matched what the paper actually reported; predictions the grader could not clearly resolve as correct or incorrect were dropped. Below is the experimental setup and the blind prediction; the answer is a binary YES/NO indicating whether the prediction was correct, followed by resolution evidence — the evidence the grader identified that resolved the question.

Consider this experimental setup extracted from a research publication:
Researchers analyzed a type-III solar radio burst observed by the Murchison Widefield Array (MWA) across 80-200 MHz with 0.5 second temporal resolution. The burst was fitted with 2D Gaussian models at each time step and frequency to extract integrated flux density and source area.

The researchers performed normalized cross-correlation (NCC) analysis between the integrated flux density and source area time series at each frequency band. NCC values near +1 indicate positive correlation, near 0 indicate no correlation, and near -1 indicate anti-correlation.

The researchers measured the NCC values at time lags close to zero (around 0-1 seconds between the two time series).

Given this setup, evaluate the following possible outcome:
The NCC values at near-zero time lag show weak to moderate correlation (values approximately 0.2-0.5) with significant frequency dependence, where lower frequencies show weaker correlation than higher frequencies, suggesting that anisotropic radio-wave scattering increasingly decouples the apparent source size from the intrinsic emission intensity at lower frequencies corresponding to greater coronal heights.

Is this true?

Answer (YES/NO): NO